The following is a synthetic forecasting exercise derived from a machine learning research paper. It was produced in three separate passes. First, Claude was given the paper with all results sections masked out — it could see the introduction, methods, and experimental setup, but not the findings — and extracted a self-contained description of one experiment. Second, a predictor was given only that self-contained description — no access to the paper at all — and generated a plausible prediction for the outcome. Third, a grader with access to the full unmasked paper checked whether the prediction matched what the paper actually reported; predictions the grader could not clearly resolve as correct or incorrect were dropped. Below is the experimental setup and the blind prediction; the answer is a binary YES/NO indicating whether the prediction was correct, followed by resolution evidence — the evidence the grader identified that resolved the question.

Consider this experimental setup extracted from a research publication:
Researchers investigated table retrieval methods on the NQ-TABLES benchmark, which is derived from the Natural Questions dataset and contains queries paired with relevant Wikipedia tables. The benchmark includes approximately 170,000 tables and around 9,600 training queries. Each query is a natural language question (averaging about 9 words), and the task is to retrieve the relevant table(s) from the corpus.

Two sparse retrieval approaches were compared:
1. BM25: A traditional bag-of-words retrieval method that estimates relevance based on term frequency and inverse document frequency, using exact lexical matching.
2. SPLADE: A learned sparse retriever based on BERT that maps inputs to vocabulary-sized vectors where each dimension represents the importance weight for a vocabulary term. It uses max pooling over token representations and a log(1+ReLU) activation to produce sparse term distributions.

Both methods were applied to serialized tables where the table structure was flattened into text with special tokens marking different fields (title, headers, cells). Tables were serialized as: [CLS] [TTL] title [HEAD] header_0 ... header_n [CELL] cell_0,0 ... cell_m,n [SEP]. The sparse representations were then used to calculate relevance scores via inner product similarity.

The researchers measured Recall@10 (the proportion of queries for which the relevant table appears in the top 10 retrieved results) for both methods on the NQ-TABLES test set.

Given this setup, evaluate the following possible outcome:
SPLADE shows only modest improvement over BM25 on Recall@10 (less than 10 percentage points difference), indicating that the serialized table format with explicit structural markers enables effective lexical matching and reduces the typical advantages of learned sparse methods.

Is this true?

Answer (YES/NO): NO